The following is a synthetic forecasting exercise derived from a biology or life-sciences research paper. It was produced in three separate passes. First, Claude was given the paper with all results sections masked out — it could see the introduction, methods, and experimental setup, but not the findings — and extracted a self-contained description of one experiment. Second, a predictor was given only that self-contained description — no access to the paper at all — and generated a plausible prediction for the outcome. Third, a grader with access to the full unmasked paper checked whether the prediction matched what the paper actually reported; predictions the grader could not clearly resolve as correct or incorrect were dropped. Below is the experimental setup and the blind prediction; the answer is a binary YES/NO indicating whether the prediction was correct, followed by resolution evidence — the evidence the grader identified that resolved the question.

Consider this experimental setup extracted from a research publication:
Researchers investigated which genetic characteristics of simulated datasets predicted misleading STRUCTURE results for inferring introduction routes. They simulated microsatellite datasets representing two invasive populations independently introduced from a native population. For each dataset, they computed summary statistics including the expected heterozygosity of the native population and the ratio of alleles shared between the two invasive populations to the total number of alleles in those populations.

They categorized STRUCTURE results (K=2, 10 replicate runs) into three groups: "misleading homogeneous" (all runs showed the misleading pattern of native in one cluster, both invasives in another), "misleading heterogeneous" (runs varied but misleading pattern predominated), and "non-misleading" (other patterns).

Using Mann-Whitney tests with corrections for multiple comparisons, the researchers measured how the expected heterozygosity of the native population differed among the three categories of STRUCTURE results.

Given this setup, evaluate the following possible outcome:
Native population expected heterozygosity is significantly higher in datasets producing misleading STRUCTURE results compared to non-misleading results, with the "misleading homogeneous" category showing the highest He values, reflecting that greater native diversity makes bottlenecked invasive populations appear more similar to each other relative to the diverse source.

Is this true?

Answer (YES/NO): NO